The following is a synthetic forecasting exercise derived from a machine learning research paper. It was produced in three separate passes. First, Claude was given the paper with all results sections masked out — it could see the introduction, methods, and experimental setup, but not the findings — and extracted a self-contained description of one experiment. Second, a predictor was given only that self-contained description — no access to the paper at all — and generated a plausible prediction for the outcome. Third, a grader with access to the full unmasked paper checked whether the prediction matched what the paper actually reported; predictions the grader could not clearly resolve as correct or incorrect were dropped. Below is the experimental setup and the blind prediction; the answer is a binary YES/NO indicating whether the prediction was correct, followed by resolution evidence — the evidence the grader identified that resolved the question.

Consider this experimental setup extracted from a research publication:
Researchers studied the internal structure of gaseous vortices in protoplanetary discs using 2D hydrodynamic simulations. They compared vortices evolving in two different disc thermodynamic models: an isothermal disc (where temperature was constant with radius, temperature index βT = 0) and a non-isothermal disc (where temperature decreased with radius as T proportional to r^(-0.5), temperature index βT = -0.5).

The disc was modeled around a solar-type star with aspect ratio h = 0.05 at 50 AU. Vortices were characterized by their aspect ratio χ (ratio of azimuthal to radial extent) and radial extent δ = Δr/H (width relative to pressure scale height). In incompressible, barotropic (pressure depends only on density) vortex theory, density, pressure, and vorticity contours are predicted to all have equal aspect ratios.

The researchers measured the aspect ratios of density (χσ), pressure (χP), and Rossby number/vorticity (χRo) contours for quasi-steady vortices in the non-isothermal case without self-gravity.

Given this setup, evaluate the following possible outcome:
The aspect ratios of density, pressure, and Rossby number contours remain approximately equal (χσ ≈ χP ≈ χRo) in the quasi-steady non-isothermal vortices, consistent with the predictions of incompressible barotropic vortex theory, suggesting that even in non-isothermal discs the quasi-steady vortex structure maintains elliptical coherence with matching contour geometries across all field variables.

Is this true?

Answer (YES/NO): NO